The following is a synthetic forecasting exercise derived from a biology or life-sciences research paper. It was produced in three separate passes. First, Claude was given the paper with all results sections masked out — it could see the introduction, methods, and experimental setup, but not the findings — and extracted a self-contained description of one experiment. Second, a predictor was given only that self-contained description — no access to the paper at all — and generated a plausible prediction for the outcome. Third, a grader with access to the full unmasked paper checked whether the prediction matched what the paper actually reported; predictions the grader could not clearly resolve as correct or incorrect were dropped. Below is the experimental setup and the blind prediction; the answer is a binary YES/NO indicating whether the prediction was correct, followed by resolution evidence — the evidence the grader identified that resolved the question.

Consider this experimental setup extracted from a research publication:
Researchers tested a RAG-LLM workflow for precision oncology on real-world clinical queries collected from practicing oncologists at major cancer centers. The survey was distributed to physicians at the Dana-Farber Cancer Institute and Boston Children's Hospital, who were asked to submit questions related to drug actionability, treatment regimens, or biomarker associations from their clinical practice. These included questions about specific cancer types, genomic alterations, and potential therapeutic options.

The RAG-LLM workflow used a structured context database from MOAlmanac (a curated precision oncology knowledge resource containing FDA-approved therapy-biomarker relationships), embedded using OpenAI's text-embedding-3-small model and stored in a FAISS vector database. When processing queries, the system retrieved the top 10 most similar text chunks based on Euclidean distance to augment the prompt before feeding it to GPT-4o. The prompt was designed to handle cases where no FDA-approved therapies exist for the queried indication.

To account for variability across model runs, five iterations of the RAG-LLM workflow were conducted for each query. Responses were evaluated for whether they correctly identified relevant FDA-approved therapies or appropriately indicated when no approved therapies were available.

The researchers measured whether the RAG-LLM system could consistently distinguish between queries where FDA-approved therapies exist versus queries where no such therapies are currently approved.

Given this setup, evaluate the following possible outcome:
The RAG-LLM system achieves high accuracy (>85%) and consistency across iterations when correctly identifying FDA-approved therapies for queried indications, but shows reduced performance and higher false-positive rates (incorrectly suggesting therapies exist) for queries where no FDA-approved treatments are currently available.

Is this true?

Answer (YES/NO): YES